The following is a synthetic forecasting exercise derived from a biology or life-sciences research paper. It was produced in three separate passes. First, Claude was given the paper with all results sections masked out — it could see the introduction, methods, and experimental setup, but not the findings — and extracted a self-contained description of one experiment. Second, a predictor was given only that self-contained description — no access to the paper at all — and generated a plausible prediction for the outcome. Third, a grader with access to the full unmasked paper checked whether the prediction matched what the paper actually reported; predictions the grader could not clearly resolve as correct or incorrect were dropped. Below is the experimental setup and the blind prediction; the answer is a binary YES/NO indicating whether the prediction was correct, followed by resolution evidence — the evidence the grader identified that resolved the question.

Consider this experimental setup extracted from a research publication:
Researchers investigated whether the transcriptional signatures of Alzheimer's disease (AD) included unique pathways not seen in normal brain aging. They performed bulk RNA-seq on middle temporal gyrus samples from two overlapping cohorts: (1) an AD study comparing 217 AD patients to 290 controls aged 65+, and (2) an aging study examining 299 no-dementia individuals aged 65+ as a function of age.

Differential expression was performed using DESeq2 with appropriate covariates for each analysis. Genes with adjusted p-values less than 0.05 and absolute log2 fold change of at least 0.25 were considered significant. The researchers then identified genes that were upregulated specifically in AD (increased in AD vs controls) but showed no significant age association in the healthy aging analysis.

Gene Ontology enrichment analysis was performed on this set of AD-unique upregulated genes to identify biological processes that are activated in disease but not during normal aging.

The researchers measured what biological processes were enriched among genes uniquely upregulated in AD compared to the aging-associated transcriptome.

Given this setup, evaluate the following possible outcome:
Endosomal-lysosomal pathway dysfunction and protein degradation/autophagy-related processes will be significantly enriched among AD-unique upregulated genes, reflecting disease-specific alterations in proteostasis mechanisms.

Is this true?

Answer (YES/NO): NO